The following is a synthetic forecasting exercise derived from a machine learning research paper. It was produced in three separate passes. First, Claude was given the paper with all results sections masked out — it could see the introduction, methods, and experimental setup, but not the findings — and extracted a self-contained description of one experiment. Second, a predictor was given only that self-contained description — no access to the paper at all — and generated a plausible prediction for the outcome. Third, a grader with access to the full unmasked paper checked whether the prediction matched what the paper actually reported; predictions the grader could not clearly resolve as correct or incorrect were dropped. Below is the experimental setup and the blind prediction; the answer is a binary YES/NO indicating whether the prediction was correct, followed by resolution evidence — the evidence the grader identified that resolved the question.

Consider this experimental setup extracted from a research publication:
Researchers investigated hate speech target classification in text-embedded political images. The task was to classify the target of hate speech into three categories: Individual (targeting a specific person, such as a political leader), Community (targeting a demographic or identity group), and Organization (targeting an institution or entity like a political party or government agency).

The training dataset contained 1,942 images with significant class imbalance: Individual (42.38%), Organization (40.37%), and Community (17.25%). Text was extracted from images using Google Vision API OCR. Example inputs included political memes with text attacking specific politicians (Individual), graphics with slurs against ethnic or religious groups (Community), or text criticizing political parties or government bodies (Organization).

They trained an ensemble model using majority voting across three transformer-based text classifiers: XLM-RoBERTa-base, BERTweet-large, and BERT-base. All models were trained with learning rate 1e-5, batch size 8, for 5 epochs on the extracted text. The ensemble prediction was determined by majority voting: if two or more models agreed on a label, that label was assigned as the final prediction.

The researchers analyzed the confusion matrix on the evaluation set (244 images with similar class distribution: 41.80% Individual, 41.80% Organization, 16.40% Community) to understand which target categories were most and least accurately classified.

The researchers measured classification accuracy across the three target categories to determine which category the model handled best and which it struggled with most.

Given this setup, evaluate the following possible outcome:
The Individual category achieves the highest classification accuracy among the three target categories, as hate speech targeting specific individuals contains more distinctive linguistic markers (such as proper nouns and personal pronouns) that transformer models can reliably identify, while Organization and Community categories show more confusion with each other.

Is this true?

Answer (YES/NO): NO